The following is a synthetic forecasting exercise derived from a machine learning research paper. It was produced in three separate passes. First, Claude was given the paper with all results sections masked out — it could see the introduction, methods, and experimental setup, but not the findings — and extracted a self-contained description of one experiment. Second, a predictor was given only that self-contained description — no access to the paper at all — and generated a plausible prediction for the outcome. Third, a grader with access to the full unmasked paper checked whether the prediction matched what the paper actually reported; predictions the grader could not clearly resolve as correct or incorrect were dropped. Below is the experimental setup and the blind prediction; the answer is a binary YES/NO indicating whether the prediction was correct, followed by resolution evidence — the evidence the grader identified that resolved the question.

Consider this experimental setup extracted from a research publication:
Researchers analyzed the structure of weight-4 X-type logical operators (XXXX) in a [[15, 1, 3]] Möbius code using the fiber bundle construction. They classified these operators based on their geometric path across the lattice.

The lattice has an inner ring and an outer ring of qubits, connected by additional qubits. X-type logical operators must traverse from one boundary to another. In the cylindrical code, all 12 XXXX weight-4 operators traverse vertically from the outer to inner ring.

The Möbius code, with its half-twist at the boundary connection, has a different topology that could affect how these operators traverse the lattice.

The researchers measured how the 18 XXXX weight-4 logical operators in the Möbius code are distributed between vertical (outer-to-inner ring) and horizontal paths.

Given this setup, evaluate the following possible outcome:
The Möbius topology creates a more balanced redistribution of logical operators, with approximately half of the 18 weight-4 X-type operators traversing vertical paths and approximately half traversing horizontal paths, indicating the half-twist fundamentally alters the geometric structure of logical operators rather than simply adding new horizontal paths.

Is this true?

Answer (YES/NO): NO